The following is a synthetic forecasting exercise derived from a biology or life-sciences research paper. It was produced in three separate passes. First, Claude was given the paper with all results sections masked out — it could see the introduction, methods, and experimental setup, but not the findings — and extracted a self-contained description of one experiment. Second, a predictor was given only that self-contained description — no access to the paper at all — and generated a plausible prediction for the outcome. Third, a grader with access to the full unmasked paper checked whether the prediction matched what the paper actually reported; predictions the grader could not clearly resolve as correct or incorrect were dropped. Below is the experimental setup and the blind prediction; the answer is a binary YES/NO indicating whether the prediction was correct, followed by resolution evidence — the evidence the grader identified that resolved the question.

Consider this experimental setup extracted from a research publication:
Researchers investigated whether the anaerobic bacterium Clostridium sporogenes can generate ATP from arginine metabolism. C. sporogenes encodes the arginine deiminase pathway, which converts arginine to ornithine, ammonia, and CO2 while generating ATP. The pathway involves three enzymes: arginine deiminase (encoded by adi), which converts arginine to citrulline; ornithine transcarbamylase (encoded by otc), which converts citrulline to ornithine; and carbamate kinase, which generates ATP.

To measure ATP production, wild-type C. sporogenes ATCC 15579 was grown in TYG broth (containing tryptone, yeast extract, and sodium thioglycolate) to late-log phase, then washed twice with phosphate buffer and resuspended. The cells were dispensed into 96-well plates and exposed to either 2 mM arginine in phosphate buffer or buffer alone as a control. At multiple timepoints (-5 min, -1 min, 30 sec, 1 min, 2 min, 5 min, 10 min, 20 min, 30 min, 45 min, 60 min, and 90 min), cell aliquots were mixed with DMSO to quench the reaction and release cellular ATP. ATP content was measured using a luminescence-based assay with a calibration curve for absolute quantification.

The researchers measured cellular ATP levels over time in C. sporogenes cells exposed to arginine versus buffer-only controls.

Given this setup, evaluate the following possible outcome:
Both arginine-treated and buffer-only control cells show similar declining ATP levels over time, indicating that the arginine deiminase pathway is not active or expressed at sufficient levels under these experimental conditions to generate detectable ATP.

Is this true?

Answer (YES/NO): NO